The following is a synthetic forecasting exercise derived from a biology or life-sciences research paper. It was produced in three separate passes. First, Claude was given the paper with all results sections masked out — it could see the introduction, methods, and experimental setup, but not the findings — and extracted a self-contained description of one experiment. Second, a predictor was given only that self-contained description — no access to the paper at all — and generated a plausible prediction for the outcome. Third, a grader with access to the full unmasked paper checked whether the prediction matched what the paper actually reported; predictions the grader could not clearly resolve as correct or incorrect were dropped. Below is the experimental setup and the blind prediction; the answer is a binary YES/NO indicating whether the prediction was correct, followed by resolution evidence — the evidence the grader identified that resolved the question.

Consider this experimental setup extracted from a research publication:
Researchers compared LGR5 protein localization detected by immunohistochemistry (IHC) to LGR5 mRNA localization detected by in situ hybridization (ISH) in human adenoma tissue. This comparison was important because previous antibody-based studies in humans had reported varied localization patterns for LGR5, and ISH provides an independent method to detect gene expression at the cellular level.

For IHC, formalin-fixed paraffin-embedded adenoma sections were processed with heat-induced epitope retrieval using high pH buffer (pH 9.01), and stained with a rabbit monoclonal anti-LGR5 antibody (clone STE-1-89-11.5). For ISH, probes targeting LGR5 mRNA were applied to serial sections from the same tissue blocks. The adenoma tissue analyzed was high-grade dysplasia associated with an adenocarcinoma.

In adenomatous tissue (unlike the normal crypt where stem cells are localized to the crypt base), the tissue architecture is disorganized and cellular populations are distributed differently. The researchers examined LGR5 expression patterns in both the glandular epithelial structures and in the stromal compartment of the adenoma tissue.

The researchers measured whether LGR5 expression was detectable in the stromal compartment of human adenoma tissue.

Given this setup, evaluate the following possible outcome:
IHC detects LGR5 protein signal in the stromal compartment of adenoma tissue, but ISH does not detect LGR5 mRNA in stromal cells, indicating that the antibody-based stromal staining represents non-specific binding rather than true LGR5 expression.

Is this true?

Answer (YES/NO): NO